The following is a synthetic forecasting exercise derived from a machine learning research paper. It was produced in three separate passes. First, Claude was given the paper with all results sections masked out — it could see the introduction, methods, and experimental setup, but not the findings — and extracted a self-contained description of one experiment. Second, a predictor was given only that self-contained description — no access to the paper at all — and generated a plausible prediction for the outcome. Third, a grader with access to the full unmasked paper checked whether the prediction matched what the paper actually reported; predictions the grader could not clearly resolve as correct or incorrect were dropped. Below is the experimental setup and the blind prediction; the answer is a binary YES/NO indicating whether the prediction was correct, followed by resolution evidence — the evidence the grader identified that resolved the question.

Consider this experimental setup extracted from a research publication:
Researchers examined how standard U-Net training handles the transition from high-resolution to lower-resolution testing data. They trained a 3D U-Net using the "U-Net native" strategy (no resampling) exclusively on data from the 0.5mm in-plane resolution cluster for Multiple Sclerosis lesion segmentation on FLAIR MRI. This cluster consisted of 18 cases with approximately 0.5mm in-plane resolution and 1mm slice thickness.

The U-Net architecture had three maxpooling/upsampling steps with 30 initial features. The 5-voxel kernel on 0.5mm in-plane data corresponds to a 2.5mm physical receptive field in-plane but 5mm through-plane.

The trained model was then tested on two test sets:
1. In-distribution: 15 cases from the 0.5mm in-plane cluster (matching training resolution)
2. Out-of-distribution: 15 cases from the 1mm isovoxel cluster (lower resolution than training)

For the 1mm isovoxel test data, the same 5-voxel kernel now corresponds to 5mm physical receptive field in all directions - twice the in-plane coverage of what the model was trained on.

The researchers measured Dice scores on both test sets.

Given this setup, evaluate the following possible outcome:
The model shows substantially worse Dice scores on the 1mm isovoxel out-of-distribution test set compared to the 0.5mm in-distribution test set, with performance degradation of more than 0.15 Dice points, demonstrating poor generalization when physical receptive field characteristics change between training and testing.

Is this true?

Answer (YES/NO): NO